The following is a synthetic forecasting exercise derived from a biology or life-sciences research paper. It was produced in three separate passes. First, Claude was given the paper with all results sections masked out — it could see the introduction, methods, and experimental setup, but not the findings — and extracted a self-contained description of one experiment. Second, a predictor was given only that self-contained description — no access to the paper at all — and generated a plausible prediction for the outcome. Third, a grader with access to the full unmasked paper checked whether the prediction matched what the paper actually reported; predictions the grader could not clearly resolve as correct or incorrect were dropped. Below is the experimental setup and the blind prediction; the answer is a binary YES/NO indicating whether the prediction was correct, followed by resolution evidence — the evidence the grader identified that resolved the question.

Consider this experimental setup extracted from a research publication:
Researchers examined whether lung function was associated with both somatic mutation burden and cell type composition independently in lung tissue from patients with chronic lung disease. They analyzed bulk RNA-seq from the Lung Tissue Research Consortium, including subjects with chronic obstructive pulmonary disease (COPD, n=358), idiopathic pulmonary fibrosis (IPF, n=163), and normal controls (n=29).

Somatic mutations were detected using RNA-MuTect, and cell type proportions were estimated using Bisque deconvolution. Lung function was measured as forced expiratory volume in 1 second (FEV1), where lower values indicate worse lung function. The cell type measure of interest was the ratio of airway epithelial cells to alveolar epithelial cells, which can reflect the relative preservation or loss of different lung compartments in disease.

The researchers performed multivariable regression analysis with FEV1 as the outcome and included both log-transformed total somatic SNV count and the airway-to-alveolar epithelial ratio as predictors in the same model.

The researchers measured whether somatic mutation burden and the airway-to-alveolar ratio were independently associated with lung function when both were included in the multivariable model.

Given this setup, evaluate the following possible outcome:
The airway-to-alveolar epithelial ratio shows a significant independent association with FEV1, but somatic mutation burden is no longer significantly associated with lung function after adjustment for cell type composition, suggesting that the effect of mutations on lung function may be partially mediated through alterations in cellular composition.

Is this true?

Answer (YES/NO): NO